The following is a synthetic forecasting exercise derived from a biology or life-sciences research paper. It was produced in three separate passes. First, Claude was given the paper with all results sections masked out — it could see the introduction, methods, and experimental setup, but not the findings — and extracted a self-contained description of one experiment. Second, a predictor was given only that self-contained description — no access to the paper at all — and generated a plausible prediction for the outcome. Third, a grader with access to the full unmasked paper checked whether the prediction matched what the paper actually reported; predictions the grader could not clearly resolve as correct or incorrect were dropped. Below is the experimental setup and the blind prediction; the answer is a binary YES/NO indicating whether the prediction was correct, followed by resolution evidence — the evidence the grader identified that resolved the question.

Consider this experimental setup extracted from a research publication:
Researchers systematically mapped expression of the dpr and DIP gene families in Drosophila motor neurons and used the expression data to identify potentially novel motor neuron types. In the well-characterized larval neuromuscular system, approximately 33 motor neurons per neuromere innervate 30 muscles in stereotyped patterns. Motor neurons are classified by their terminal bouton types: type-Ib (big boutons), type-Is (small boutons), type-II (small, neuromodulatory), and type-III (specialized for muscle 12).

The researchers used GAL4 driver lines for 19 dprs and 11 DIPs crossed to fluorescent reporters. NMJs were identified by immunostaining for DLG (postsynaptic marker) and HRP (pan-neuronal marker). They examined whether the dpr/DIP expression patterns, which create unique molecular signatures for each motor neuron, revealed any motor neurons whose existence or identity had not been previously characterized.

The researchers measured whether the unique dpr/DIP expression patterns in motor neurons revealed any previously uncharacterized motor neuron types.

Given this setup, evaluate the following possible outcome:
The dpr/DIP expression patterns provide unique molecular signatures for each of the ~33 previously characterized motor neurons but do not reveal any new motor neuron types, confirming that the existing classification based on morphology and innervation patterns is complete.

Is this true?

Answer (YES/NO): NO